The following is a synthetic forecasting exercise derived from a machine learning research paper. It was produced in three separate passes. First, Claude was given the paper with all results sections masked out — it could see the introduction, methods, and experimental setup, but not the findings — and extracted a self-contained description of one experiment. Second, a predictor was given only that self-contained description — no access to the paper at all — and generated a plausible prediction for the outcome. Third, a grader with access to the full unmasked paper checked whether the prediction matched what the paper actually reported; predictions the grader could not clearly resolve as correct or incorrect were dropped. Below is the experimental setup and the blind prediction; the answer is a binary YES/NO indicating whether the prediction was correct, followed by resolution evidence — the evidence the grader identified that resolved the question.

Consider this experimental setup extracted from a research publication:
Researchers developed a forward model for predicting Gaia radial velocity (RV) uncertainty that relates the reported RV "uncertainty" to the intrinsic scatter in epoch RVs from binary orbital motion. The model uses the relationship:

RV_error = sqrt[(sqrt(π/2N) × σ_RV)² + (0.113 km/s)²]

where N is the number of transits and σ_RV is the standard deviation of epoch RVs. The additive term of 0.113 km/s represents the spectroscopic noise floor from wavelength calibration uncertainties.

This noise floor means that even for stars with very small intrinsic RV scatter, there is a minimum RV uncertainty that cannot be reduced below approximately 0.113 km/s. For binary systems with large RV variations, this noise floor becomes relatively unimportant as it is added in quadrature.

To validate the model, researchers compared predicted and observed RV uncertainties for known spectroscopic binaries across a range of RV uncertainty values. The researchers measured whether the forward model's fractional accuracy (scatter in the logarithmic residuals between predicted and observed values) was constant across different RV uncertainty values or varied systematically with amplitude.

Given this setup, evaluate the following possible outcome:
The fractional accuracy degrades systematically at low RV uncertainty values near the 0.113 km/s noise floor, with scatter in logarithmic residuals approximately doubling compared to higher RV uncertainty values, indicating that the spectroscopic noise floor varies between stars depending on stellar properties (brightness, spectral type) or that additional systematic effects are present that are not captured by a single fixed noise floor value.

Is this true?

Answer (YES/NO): NO